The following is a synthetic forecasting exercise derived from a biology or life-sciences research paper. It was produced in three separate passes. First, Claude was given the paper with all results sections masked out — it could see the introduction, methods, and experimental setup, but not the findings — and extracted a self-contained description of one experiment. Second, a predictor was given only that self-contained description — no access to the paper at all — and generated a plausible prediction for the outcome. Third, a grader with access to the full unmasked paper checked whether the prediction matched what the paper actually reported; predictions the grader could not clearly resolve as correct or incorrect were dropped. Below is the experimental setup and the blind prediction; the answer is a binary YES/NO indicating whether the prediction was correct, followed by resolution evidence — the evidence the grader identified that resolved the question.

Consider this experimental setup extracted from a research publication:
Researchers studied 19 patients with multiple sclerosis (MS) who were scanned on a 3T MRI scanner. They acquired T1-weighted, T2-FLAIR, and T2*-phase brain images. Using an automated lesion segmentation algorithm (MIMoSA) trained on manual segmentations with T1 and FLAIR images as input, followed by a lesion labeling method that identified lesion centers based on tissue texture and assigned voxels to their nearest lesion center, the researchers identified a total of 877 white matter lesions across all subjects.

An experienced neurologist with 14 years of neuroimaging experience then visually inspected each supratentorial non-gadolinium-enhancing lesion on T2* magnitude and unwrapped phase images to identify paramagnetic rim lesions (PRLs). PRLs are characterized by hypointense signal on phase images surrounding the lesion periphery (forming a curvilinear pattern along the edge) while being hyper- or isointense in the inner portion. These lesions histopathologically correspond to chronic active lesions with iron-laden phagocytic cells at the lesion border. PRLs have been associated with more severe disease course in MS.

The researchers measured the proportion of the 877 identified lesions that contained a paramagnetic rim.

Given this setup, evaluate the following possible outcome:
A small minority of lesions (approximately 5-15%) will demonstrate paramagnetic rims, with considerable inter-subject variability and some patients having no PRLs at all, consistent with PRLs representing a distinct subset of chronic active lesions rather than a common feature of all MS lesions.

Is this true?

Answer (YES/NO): YES